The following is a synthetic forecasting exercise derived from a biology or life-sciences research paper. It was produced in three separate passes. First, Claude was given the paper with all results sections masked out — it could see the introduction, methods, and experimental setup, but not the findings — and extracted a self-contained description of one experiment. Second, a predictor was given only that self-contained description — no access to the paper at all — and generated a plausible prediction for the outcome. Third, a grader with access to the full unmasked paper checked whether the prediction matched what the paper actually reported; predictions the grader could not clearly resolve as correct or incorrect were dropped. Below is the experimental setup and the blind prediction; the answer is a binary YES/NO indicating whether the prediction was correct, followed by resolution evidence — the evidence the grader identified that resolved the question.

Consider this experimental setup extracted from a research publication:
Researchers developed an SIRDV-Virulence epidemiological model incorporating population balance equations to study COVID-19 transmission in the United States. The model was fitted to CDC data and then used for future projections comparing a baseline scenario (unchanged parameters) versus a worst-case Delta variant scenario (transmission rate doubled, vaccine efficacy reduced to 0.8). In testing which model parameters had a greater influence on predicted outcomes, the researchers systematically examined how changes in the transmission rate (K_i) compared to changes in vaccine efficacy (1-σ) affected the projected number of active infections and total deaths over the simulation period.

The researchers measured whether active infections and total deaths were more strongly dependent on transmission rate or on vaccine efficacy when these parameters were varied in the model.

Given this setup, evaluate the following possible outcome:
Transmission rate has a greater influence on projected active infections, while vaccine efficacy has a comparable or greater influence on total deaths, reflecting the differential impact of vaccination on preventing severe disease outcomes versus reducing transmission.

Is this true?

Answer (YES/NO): NO